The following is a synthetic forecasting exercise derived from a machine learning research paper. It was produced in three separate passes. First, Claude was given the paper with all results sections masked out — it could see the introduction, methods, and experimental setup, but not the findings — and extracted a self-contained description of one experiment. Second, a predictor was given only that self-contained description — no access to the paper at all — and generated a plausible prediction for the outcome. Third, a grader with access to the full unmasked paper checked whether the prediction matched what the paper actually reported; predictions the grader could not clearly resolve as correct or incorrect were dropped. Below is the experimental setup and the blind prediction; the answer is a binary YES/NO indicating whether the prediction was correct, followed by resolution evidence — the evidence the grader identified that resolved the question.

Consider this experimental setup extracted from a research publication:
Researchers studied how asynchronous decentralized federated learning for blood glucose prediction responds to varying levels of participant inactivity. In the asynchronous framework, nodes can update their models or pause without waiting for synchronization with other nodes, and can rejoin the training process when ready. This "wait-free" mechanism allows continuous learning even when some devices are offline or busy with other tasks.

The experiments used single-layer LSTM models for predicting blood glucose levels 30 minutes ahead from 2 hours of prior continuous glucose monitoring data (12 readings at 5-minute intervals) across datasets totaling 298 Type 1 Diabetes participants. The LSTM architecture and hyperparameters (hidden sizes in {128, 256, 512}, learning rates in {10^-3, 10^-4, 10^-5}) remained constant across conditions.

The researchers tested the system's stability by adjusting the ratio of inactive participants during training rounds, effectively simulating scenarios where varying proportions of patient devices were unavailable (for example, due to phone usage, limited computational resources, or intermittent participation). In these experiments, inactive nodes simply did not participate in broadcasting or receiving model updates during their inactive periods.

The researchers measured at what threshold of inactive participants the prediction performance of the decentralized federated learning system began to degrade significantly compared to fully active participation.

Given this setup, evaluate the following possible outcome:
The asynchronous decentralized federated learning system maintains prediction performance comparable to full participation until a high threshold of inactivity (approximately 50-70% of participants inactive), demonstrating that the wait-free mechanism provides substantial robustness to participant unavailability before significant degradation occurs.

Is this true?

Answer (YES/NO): YES